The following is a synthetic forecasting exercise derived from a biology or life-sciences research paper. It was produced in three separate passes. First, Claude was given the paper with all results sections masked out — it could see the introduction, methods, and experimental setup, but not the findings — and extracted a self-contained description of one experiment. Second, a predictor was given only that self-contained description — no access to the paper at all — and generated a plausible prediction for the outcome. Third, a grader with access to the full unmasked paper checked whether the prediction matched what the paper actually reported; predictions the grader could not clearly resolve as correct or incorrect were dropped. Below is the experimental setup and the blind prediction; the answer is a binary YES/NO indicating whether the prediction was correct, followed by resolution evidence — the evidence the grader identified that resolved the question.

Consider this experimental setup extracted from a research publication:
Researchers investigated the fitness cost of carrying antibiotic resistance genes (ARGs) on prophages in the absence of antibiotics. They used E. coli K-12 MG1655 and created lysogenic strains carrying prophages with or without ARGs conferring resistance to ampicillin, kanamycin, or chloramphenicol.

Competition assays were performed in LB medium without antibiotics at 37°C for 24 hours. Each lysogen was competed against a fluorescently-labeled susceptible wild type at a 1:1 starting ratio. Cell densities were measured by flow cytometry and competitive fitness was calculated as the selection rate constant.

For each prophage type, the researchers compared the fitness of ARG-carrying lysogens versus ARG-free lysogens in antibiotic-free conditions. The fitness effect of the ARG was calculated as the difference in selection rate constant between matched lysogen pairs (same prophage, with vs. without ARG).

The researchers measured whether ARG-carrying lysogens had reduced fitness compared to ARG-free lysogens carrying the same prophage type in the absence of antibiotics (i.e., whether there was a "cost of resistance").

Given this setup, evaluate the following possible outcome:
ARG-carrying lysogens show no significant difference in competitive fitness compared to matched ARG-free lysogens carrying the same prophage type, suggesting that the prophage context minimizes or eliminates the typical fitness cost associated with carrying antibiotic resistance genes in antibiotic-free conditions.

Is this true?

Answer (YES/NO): YES